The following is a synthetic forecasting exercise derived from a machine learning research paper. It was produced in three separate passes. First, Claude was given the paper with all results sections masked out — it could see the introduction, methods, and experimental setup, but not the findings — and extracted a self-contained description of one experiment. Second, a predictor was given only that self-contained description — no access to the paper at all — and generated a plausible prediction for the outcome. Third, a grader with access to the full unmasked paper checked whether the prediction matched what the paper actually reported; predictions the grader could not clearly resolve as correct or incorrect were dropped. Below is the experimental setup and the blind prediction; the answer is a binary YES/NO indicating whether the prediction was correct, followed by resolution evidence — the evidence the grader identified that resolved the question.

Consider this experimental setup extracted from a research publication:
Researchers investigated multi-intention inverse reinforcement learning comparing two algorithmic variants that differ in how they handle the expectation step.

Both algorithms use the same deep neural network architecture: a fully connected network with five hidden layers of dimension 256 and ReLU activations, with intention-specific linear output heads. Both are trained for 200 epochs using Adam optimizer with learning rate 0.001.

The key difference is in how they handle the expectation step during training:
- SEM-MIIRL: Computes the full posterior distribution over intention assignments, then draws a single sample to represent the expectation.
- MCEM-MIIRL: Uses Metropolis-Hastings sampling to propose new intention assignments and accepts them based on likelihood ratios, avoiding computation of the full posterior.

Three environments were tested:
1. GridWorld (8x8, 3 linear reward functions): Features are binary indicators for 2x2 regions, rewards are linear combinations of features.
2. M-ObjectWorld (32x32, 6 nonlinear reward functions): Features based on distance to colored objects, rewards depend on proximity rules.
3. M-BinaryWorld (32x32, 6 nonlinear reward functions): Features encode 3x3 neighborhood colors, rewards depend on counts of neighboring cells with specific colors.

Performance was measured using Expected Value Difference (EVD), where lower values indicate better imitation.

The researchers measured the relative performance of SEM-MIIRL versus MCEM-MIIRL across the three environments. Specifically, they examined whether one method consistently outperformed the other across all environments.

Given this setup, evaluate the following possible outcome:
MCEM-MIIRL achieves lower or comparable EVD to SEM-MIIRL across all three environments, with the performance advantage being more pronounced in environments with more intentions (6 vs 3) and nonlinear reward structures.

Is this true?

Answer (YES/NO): NO